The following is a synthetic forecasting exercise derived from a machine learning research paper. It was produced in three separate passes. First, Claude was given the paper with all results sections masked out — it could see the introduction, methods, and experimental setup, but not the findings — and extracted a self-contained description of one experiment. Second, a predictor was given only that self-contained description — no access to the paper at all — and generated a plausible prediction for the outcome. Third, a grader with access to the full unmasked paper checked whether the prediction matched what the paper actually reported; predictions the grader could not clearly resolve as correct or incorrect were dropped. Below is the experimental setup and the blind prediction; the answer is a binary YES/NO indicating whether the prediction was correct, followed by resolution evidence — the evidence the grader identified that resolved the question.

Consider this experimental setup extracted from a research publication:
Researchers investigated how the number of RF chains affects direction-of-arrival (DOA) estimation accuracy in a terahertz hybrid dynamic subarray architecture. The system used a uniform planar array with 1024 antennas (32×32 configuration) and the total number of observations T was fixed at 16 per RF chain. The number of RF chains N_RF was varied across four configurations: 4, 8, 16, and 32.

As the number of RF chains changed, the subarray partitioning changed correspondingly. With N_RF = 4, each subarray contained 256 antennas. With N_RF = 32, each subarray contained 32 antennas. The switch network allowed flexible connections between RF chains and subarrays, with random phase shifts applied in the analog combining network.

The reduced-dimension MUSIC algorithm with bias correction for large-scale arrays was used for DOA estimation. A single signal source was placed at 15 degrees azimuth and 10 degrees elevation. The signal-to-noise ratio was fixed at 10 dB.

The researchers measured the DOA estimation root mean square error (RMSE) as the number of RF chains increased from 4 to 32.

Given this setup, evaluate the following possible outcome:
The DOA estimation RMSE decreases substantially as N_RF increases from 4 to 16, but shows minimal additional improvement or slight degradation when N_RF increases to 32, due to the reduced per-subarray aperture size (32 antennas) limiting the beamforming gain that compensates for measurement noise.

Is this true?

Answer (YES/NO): NO